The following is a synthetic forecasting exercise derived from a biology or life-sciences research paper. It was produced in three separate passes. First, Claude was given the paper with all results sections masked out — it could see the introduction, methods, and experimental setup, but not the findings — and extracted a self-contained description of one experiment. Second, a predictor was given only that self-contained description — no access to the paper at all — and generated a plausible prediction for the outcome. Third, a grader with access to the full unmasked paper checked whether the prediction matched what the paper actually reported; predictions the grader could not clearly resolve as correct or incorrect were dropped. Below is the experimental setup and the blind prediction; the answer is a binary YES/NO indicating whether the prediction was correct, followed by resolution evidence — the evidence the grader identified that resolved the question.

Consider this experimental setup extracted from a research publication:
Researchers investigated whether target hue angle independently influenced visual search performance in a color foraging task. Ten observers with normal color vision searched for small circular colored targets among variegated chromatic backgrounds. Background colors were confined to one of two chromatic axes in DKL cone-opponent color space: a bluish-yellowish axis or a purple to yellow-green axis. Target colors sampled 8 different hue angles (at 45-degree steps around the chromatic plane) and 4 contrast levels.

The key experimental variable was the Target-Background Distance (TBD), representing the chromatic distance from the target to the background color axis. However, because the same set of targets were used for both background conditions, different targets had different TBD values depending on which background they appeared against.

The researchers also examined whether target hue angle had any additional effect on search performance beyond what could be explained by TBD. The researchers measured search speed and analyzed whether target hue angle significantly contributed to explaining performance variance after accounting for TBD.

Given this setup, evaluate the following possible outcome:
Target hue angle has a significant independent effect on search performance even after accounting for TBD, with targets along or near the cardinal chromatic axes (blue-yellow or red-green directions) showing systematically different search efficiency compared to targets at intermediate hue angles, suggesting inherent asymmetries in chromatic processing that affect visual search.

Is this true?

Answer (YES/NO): NO